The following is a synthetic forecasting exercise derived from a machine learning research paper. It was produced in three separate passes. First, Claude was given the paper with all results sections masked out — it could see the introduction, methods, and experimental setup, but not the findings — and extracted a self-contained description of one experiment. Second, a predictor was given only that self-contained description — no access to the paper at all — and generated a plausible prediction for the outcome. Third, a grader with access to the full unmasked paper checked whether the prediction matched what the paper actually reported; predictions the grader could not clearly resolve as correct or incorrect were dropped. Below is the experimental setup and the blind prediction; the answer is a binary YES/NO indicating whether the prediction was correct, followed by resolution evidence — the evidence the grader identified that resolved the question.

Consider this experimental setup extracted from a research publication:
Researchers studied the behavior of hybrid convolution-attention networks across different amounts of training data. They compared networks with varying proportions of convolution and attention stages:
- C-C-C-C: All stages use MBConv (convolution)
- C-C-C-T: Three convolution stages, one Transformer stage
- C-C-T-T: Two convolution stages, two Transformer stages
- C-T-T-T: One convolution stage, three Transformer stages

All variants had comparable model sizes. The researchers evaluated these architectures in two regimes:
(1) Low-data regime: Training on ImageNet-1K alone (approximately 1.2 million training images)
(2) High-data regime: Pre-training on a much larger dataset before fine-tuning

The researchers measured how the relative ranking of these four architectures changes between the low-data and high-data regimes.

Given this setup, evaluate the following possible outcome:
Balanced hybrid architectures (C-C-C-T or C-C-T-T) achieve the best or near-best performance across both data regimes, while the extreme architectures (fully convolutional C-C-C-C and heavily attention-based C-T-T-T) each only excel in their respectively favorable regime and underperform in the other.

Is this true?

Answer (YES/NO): NO